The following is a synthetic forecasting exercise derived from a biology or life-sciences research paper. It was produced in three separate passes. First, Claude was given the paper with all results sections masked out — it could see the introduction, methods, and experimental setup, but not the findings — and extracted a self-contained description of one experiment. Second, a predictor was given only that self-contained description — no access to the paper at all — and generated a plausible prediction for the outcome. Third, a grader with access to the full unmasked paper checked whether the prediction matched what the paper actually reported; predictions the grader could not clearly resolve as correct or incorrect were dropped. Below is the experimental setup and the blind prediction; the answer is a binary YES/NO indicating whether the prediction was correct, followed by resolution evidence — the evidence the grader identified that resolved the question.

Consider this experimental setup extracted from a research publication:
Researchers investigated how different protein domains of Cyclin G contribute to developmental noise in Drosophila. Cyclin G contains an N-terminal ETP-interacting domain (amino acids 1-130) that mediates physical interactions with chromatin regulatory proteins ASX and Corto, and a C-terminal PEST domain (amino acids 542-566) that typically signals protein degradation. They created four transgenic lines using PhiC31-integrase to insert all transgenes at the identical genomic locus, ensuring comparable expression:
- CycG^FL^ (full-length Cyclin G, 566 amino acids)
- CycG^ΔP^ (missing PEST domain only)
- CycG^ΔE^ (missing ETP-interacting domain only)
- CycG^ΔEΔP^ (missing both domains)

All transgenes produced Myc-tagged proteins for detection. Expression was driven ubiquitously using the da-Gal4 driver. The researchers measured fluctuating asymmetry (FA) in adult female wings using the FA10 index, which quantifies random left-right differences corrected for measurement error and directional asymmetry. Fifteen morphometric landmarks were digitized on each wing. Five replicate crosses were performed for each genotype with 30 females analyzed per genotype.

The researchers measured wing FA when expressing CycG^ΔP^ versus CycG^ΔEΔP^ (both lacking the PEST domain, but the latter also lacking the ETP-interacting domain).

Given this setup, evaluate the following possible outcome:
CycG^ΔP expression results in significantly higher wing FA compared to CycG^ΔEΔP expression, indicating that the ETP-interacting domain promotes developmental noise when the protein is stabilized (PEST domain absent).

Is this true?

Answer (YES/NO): NO